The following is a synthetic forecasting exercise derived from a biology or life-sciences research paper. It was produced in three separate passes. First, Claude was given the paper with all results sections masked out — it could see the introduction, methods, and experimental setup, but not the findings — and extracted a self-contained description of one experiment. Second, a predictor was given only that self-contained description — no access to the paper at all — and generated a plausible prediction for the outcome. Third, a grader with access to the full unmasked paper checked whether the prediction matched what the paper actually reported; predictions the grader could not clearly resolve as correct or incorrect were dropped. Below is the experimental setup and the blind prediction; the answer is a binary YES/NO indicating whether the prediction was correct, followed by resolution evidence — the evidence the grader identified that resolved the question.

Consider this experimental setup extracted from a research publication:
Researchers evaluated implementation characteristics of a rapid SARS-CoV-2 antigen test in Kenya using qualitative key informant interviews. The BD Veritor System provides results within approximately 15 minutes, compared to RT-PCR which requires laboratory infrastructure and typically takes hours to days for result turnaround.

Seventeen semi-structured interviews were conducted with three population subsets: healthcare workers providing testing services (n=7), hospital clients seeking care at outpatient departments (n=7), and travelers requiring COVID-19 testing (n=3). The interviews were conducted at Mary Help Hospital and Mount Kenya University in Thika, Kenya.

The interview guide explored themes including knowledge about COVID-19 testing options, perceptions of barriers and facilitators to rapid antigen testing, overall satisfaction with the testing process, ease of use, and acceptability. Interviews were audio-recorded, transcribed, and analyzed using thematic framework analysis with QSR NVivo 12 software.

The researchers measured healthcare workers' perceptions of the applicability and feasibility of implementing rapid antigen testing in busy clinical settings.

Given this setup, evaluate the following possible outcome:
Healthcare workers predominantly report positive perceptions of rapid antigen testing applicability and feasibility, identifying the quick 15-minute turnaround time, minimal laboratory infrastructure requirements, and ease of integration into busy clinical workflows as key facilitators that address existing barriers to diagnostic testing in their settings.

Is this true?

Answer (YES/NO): NO